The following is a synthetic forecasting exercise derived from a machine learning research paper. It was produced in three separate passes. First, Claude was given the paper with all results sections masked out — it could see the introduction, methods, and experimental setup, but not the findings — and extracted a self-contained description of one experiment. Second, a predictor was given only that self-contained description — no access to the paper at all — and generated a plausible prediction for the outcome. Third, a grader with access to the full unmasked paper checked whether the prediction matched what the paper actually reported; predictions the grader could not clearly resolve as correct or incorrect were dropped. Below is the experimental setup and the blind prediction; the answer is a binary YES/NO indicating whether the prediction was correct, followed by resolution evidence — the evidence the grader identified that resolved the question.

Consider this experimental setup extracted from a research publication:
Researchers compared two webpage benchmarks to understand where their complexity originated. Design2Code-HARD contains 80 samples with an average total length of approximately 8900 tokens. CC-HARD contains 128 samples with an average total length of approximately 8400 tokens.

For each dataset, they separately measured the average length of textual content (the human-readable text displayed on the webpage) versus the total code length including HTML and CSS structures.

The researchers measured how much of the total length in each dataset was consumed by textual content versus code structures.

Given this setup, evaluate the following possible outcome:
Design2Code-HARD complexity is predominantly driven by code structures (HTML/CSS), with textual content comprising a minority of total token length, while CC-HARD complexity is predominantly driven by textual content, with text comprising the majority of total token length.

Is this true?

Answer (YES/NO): NO